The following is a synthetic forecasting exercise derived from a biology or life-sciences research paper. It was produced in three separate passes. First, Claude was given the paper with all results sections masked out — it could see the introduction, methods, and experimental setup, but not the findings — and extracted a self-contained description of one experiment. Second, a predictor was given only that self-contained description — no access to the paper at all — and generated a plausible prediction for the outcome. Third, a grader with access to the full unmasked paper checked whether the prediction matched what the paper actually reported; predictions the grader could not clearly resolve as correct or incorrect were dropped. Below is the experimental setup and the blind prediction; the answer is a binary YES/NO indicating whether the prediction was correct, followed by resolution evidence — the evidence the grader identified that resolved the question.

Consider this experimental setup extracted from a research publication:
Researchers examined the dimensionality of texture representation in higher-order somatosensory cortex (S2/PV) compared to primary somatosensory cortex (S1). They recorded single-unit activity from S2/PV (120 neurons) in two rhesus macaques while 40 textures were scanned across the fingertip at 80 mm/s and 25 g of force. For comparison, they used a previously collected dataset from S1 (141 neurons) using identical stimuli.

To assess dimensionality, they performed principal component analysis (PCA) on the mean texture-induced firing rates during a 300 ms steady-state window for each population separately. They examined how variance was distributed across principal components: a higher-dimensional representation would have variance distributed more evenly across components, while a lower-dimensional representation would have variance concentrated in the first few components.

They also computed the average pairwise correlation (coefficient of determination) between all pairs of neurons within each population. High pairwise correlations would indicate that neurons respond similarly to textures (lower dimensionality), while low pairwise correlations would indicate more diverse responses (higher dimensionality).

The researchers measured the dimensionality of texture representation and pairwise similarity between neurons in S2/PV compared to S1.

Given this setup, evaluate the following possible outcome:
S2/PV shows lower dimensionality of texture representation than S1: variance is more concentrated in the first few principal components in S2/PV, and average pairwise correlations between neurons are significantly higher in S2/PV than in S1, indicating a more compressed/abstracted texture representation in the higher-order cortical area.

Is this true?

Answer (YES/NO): NO